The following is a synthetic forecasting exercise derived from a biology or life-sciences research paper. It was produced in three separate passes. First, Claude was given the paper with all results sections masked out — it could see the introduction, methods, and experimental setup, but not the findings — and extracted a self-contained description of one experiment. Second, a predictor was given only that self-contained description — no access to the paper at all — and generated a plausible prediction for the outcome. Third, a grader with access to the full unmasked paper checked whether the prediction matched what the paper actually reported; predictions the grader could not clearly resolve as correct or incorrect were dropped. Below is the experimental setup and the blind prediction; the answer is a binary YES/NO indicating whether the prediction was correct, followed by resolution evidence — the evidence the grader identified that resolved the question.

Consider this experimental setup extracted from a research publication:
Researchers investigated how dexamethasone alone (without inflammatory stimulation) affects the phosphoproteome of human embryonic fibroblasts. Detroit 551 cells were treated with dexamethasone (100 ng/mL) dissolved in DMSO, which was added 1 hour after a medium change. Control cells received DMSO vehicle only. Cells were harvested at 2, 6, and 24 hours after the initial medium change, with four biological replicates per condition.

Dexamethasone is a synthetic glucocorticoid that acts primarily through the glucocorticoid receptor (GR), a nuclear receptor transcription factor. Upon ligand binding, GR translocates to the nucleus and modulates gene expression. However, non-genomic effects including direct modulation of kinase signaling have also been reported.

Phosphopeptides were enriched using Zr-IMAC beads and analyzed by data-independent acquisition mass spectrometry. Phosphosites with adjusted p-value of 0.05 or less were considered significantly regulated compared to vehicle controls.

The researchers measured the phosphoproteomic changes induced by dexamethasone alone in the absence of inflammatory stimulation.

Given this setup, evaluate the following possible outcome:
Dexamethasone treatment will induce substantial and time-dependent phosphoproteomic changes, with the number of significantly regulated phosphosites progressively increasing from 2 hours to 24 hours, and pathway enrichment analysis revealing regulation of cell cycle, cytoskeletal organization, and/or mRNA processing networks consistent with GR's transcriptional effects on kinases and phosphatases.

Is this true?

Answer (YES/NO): NO